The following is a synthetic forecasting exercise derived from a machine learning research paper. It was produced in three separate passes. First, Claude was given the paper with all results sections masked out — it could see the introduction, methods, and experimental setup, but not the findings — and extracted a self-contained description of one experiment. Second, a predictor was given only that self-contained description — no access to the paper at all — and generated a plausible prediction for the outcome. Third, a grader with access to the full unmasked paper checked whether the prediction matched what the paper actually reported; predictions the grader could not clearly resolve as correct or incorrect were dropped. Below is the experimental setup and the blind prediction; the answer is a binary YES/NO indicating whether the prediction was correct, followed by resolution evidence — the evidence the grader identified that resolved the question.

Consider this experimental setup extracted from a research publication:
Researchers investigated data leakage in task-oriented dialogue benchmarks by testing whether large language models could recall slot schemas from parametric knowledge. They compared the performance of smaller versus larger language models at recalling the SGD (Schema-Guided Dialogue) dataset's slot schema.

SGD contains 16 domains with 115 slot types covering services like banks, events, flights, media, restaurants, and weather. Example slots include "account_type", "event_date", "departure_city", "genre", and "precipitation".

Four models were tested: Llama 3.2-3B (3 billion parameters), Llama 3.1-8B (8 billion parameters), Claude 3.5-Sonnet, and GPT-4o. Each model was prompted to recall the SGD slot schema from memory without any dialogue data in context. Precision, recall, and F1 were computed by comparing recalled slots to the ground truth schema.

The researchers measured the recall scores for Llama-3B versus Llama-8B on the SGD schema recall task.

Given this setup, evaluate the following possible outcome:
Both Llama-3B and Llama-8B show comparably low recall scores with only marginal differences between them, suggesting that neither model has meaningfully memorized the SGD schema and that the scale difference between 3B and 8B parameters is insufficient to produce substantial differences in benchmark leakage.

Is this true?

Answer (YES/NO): NO